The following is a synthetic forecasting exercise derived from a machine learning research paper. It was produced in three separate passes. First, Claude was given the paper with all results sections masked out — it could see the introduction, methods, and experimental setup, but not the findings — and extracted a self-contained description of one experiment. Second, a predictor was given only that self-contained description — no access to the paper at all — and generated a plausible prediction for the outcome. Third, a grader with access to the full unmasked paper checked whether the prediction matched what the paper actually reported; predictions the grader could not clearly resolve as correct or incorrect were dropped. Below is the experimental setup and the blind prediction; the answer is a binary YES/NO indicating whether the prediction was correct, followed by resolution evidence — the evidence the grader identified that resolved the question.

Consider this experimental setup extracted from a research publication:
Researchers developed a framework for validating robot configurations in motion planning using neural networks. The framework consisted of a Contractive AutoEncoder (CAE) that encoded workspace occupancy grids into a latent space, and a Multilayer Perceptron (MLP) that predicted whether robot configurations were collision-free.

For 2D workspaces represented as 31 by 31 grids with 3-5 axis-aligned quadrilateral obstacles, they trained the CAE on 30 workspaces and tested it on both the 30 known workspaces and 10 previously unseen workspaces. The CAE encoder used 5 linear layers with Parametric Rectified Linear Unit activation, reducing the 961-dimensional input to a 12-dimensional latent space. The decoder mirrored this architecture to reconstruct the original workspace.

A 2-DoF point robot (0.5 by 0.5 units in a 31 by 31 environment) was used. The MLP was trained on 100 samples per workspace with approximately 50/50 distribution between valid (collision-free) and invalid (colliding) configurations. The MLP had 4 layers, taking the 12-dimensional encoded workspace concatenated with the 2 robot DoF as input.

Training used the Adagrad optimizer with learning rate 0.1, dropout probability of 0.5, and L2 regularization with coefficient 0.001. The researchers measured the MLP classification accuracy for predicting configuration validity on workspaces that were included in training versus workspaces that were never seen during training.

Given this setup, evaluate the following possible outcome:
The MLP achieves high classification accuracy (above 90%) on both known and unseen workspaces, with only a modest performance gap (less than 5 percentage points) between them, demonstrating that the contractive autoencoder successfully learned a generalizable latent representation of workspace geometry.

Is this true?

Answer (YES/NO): NO